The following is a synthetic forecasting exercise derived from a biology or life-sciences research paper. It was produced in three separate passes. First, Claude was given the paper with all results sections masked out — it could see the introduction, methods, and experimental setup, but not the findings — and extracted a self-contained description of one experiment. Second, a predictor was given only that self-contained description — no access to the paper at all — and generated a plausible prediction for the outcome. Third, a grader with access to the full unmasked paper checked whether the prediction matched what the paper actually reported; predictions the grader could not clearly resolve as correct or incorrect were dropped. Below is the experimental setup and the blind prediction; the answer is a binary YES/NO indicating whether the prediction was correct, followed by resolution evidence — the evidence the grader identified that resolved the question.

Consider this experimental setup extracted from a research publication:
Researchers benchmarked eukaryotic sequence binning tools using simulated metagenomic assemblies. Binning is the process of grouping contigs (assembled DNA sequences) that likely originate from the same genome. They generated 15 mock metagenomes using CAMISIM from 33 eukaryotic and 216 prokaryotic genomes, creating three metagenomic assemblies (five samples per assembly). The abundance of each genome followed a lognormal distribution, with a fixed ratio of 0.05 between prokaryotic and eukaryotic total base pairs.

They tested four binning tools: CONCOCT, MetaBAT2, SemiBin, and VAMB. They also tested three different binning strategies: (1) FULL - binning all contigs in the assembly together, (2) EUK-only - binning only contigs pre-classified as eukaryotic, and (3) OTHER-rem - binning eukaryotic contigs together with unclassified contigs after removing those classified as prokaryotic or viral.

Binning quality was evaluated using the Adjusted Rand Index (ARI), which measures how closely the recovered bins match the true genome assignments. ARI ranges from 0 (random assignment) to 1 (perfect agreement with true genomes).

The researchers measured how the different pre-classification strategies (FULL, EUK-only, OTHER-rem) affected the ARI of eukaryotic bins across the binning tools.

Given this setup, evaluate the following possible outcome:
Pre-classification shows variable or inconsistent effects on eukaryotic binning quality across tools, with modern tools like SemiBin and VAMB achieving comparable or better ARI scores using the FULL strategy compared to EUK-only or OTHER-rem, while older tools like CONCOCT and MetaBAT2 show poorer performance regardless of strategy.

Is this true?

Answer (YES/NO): NO